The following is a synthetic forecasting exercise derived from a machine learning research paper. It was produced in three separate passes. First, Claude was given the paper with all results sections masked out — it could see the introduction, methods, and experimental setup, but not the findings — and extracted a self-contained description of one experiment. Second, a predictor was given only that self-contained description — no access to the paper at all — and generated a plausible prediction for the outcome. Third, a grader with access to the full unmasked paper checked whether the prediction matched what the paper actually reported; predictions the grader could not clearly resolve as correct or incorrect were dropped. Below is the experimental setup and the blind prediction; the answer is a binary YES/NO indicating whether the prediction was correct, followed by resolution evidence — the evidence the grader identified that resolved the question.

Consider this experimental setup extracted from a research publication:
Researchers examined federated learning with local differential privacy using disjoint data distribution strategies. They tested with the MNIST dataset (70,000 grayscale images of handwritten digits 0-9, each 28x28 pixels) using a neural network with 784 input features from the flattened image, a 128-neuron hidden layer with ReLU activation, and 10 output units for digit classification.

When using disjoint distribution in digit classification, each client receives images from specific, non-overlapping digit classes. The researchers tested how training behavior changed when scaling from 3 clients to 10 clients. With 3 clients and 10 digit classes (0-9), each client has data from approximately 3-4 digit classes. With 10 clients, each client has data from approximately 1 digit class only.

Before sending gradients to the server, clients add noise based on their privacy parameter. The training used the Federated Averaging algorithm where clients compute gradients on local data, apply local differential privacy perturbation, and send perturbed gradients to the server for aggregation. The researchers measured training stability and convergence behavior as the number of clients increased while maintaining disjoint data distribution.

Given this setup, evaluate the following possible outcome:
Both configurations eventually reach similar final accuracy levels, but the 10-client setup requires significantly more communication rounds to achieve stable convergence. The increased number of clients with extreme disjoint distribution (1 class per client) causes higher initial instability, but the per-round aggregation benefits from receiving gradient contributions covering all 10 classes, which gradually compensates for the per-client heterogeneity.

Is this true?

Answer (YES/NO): NO